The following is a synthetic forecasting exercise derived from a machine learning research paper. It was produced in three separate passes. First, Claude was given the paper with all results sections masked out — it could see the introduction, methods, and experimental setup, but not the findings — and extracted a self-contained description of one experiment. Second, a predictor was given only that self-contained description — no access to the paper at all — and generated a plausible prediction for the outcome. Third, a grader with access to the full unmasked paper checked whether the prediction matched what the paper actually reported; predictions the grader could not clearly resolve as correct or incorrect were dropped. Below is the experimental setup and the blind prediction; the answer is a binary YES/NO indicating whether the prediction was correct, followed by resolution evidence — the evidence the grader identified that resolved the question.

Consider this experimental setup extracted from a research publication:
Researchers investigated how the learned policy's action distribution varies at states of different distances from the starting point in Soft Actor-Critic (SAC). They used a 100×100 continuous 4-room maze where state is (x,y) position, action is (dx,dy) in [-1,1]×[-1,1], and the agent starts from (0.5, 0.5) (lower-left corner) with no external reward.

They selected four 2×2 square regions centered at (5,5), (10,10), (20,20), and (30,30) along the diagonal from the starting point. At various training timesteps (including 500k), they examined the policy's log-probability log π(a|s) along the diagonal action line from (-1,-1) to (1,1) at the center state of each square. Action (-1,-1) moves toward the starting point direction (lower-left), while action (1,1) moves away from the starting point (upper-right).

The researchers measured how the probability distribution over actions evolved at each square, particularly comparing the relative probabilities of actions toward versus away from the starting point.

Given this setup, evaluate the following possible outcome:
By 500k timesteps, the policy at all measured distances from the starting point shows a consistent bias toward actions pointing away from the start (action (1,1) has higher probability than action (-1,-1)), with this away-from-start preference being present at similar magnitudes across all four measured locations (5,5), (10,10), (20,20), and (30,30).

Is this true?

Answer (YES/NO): NO